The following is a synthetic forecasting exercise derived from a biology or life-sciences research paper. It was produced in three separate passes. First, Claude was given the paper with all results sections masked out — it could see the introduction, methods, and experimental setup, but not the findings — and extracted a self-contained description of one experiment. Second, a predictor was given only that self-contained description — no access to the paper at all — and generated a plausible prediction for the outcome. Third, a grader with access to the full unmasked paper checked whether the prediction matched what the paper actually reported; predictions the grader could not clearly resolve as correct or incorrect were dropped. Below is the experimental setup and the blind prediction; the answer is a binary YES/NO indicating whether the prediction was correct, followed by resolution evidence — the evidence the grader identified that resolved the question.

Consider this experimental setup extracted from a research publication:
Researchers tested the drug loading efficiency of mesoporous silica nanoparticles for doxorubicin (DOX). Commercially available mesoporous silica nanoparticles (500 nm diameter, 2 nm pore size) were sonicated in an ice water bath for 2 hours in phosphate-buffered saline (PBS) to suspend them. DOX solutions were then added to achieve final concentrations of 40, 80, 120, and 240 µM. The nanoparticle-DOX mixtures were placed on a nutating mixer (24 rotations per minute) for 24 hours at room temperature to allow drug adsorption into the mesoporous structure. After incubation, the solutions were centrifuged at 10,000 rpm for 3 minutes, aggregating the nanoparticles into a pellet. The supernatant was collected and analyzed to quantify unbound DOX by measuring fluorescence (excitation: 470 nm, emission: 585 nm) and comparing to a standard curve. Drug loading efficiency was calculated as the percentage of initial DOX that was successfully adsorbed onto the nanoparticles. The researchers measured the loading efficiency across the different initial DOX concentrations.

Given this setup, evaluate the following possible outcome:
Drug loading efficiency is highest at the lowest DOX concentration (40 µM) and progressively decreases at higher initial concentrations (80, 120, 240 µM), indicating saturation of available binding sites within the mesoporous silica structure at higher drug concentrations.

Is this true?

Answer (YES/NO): NO